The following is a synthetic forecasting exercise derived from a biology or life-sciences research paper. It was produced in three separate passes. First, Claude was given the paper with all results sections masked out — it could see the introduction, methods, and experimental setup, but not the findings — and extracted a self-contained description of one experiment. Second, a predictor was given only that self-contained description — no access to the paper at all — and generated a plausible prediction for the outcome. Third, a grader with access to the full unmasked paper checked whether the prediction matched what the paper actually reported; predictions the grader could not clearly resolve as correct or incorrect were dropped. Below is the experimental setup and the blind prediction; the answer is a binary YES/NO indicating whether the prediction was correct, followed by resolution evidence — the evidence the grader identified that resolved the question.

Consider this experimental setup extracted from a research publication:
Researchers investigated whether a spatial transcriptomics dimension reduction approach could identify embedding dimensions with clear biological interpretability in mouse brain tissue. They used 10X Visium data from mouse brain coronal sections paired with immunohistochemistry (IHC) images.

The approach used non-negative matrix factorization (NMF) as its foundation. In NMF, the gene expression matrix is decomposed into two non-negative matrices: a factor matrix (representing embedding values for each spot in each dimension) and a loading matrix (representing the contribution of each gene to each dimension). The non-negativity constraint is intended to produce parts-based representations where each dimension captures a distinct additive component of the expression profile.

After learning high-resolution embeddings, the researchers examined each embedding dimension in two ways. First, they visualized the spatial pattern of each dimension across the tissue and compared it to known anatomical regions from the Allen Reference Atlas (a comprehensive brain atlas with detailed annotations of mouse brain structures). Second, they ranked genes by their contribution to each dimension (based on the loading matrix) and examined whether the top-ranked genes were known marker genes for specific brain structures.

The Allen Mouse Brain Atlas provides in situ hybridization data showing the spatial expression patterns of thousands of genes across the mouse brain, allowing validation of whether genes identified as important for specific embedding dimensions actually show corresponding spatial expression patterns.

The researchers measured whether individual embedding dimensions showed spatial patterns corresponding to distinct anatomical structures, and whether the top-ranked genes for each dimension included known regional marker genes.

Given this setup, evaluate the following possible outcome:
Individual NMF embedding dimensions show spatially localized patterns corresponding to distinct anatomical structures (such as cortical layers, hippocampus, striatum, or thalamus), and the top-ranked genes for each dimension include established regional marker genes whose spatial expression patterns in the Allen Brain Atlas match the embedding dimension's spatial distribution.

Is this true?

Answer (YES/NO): YES